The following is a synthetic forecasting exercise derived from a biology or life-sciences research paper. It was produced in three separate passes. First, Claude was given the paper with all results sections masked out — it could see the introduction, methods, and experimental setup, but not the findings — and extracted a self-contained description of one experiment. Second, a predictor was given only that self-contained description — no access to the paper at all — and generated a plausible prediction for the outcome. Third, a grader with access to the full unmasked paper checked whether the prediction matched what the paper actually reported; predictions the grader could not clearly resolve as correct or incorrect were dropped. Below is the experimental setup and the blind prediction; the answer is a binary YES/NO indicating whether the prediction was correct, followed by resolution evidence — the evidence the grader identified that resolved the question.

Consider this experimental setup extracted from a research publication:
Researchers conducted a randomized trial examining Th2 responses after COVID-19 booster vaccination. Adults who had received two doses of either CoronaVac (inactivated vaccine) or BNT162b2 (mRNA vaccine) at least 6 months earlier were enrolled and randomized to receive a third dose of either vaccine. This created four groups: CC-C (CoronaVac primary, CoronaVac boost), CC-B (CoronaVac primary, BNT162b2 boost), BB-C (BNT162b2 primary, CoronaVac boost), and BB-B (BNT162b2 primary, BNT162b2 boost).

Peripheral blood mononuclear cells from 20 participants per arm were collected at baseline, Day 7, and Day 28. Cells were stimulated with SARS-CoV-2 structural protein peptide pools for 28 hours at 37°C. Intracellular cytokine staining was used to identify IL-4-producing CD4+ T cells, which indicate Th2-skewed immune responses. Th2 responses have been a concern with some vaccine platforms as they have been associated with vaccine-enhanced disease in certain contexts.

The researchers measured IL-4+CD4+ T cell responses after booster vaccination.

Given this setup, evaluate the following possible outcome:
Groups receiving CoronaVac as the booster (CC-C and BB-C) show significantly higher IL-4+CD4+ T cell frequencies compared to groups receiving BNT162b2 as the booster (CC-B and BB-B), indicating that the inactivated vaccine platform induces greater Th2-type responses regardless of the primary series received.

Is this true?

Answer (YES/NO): NO